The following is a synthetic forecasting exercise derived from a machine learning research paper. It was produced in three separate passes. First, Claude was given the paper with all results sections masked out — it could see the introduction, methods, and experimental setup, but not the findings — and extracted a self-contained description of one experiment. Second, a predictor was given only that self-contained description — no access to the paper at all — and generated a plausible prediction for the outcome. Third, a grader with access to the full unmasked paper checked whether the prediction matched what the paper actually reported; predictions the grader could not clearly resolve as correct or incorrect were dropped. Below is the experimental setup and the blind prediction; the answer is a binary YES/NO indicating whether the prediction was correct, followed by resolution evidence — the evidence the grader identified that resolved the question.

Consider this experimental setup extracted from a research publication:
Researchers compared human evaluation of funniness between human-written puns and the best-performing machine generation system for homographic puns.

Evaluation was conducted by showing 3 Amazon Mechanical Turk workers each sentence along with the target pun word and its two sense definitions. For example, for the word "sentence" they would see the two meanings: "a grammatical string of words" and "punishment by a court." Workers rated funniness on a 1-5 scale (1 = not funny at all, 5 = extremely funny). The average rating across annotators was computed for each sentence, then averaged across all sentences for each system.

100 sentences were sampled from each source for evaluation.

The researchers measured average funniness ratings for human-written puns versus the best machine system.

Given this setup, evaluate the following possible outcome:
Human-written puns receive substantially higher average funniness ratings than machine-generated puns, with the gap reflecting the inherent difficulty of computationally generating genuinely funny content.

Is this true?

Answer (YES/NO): NO